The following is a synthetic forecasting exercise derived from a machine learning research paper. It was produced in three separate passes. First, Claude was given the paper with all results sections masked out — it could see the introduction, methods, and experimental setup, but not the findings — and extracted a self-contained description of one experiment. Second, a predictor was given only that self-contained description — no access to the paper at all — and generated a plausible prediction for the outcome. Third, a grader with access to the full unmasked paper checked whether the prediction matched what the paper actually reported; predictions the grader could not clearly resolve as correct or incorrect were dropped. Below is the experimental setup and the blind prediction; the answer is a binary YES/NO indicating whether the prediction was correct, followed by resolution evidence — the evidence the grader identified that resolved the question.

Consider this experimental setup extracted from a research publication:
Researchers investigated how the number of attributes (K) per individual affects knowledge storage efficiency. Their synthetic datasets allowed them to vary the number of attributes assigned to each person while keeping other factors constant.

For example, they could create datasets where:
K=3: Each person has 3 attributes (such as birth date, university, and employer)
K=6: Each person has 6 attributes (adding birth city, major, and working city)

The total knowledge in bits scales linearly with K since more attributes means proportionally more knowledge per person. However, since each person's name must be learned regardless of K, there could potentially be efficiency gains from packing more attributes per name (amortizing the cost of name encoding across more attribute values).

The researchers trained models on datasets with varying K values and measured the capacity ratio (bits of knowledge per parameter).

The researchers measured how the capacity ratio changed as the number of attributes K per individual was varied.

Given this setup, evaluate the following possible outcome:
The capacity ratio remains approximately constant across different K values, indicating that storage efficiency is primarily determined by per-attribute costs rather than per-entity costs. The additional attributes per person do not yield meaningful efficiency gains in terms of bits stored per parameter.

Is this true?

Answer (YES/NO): YES